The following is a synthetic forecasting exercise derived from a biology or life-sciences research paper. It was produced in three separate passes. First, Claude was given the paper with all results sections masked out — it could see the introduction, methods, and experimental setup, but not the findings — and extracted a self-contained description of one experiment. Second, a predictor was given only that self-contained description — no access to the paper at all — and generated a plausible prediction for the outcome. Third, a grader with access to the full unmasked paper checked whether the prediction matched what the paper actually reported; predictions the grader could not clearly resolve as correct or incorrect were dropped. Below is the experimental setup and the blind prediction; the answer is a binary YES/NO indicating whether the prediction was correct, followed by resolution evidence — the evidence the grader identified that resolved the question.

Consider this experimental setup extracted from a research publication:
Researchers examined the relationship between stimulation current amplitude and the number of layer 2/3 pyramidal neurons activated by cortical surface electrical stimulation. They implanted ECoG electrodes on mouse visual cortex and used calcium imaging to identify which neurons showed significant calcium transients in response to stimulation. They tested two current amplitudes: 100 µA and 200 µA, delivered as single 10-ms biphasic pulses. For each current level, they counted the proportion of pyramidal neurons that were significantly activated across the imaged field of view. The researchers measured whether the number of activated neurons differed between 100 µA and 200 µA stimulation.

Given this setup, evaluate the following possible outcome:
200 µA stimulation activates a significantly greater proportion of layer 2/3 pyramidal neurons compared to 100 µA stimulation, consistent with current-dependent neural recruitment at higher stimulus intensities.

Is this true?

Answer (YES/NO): YES